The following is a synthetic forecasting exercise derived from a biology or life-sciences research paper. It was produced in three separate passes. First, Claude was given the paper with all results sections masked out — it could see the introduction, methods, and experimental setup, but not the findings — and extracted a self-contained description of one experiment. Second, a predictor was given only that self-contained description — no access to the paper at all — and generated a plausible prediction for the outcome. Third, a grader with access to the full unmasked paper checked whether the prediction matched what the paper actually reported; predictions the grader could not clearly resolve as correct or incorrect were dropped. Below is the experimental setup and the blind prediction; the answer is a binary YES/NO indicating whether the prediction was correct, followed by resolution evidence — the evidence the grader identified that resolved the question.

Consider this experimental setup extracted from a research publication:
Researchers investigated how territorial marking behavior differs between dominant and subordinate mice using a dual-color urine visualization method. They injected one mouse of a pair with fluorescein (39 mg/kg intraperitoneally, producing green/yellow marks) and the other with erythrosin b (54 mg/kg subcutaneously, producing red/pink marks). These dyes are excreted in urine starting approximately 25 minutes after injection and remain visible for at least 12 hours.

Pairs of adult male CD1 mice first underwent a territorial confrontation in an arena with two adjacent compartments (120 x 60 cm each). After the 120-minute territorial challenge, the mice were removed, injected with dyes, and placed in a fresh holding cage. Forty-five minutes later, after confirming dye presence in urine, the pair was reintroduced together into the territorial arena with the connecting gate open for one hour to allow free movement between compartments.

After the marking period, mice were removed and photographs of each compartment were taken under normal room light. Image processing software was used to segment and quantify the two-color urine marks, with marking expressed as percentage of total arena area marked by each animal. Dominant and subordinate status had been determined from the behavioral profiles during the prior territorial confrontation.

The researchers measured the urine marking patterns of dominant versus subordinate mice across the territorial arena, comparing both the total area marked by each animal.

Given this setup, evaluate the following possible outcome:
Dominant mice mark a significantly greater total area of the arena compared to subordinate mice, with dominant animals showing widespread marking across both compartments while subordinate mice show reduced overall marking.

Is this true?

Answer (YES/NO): YES